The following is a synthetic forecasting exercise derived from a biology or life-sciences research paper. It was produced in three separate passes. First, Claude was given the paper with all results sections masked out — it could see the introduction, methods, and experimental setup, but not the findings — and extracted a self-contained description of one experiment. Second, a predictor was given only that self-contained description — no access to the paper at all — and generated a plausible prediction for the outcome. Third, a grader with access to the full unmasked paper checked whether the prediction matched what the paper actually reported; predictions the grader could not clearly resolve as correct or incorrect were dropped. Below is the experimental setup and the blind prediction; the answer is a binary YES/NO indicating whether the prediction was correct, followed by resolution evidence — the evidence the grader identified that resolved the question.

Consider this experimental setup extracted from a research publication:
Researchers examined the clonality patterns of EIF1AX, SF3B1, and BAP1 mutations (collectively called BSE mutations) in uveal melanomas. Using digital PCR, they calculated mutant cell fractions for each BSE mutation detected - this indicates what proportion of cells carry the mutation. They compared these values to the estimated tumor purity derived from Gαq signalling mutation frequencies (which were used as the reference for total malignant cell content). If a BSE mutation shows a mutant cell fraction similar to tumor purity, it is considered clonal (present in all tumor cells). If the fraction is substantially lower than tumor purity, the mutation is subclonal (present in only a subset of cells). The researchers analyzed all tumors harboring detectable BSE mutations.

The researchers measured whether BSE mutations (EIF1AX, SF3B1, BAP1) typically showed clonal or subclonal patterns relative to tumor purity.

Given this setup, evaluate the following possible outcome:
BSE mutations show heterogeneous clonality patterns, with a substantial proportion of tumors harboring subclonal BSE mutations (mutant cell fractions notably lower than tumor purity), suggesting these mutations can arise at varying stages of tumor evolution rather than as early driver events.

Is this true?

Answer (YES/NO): NO